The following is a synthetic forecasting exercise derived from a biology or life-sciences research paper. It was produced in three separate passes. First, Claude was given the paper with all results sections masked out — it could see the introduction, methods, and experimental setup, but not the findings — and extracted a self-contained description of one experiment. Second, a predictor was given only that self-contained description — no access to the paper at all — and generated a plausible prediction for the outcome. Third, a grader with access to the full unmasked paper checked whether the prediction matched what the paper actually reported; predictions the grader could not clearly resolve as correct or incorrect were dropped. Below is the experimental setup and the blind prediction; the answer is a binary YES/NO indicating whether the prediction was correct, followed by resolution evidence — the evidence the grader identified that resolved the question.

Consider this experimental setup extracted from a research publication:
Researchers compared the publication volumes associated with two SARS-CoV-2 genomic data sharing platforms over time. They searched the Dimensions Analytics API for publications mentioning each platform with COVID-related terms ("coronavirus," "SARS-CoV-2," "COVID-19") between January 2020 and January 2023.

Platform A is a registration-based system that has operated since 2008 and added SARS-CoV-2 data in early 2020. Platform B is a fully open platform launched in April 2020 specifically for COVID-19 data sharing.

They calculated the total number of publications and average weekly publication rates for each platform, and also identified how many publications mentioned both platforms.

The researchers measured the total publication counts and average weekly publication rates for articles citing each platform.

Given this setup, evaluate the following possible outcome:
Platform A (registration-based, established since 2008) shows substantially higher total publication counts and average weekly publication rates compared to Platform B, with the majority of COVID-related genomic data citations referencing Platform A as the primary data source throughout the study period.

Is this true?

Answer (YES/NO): YES